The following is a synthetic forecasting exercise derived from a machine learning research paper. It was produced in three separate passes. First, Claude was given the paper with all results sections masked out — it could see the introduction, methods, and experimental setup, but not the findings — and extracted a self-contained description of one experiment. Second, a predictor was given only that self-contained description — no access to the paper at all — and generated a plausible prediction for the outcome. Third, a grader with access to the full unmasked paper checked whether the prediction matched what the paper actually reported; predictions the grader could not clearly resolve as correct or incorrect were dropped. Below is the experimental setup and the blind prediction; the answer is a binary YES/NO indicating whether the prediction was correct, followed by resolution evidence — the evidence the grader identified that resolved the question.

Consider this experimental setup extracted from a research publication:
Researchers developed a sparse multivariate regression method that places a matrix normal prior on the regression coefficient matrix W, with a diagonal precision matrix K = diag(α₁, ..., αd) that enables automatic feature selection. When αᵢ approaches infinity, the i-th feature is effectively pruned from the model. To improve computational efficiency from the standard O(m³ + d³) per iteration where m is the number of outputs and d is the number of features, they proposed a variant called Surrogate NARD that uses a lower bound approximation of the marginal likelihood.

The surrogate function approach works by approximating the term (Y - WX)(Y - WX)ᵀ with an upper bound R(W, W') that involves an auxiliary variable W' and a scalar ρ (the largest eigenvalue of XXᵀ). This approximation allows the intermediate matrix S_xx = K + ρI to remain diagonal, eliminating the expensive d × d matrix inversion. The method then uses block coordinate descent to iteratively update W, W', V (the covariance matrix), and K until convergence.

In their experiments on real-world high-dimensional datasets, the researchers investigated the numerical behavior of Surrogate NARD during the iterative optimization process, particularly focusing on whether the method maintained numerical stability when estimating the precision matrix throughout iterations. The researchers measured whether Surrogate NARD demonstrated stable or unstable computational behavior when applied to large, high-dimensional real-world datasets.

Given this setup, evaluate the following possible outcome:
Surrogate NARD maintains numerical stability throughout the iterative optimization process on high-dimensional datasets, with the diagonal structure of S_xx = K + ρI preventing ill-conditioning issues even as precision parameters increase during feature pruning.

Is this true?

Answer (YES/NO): NO